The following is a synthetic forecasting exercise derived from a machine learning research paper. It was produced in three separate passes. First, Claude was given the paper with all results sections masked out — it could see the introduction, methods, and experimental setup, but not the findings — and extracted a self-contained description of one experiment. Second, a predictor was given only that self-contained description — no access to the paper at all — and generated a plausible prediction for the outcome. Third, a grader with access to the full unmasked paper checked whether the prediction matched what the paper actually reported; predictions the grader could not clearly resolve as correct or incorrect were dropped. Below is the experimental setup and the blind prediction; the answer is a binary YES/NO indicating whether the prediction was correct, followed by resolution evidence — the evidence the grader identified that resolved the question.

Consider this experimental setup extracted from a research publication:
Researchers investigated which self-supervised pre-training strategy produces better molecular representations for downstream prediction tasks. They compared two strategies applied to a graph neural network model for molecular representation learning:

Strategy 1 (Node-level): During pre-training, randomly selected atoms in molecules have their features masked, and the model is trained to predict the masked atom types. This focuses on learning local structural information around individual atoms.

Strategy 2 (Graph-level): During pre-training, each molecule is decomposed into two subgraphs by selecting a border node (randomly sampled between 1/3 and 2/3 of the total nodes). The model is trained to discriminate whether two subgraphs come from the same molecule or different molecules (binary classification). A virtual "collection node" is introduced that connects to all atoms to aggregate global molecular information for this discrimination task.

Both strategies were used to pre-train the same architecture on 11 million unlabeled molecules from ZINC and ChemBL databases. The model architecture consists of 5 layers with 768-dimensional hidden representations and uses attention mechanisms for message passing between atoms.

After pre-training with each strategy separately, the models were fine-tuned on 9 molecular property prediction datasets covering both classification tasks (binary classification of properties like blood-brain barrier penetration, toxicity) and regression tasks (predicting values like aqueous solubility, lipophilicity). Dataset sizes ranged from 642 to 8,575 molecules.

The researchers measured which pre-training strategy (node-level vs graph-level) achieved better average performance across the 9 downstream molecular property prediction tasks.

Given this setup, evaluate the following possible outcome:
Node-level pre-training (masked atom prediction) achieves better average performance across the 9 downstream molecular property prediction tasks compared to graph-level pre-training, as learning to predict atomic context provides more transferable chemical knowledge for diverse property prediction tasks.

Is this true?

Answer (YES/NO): NO